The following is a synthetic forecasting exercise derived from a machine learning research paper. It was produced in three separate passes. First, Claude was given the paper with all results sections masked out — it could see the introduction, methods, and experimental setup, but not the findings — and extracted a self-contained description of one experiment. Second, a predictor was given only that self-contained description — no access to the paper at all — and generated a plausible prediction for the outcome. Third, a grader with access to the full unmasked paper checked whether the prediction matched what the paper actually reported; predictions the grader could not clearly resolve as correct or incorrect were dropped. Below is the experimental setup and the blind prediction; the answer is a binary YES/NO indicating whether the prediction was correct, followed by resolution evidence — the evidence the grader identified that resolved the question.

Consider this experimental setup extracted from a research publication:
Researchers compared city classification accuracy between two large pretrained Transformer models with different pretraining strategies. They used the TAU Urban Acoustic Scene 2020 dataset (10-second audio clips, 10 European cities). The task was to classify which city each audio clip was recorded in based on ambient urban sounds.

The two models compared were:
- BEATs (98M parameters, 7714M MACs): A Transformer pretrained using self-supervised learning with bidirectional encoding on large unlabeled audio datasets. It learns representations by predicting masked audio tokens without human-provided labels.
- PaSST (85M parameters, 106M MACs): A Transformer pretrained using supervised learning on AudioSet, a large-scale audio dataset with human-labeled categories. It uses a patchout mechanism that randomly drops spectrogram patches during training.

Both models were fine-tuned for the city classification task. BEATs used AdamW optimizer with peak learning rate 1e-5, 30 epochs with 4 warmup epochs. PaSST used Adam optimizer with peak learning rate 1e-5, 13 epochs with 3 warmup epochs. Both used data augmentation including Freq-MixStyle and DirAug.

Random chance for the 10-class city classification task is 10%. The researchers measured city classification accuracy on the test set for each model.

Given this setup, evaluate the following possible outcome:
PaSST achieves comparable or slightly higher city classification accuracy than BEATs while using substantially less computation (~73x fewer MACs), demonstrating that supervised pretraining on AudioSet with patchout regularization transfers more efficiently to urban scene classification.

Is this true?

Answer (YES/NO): NO